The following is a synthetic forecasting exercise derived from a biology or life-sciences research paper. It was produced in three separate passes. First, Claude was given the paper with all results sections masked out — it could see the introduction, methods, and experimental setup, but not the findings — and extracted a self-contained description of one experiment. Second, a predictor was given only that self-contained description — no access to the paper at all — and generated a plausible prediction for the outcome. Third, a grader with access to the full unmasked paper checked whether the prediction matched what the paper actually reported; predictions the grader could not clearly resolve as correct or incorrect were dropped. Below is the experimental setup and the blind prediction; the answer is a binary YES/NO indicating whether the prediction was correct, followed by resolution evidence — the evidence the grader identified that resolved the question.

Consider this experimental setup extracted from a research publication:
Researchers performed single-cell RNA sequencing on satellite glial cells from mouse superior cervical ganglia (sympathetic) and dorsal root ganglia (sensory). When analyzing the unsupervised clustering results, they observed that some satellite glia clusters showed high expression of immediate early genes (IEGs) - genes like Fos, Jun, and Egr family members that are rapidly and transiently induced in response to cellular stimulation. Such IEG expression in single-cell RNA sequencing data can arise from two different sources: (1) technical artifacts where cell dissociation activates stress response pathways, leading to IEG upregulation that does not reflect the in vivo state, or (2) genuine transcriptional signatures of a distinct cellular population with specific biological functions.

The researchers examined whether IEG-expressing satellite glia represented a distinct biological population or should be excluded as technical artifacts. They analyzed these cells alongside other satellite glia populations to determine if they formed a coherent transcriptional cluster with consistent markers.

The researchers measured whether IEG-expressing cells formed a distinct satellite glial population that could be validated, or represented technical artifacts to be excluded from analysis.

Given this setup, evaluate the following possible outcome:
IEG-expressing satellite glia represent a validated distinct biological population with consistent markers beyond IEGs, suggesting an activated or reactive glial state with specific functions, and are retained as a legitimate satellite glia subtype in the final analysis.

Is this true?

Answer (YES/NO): YES